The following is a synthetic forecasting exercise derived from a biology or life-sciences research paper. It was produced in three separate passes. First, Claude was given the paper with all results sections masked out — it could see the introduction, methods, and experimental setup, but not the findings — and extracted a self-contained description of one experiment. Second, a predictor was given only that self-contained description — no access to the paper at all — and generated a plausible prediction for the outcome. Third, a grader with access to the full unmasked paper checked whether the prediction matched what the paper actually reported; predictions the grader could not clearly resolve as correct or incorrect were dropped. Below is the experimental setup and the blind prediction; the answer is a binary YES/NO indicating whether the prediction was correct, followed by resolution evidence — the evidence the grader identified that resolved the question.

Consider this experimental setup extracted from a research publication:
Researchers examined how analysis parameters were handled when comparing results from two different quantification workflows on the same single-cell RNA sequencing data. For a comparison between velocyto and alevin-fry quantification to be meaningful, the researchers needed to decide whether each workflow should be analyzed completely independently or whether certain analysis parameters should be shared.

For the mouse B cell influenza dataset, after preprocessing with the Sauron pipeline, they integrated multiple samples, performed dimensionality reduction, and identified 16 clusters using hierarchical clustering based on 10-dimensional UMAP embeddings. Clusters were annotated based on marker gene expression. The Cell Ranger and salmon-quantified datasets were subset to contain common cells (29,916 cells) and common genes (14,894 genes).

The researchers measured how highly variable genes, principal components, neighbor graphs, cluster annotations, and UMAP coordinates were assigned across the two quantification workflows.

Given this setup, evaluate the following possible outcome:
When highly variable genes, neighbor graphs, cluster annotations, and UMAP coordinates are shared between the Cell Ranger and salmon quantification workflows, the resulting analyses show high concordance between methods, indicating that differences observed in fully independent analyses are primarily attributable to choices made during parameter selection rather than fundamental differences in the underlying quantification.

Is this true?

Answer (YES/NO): NO